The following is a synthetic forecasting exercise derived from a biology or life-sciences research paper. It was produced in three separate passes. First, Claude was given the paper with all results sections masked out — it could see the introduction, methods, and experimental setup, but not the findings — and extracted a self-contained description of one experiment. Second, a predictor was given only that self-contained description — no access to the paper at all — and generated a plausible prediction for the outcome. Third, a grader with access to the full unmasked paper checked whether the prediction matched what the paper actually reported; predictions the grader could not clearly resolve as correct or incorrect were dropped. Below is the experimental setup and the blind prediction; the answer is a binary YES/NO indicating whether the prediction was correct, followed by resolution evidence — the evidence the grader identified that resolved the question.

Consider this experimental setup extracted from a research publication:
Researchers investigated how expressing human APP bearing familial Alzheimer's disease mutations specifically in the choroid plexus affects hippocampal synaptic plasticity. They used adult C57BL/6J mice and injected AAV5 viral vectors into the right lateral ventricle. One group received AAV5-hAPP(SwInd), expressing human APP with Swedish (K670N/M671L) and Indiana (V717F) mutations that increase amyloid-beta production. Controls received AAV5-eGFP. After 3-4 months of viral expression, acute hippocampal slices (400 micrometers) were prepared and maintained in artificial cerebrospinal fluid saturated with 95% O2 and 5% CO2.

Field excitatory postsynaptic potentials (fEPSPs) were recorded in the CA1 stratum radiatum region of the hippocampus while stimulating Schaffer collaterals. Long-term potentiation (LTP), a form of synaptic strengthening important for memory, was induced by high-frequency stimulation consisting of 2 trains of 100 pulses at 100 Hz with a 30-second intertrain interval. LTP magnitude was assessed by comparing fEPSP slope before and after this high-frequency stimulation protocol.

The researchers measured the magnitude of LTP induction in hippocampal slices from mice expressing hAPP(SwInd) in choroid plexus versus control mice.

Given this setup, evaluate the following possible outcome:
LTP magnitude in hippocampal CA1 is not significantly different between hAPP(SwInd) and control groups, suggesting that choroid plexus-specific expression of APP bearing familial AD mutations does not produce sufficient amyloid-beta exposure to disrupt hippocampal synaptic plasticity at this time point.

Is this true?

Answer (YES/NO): NO